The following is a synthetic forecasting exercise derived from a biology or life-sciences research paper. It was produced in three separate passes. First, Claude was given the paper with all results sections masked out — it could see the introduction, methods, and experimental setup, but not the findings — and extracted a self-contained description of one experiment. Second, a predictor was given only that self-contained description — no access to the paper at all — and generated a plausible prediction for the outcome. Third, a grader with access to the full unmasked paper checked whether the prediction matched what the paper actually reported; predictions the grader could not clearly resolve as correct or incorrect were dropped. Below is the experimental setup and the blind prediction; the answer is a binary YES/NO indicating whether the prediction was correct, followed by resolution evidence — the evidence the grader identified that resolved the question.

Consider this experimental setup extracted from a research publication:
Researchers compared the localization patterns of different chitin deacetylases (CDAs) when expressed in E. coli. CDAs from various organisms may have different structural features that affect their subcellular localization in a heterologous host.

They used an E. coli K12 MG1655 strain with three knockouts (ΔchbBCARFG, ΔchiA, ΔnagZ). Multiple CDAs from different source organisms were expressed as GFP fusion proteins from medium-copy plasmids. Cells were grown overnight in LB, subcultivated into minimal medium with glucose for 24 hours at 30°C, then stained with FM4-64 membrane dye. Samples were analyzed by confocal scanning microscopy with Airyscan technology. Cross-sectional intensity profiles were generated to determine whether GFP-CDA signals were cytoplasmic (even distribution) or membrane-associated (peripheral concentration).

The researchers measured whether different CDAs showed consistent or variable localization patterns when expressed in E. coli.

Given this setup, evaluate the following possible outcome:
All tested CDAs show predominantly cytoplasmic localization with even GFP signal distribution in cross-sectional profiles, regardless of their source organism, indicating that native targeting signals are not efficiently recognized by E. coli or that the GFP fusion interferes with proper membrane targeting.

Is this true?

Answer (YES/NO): NO